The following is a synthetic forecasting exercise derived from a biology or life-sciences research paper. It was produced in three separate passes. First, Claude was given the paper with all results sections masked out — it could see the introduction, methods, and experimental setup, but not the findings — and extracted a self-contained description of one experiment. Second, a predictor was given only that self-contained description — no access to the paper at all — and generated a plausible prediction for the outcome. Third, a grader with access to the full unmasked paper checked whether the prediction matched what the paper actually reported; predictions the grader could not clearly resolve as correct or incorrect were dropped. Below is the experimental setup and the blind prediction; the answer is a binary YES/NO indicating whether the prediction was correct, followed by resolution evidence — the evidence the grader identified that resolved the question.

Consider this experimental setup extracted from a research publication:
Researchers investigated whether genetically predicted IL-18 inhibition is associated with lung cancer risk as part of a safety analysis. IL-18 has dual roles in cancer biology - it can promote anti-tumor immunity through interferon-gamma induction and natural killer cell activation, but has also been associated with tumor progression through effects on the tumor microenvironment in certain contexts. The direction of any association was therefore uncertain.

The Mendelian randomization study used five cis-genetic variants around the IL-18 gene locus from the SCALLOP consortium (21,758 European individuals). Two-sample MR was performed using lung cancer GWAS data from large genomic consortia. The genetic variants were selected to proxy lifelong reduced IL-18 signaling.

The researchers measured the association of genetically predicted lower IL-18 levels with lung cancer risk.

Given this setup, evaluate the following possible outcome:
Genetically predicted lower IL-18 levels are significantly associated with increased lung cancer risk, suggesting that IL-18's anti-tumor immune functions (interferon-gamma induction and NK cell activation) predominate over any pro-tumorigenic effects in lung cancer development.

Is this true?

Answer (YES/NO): YES